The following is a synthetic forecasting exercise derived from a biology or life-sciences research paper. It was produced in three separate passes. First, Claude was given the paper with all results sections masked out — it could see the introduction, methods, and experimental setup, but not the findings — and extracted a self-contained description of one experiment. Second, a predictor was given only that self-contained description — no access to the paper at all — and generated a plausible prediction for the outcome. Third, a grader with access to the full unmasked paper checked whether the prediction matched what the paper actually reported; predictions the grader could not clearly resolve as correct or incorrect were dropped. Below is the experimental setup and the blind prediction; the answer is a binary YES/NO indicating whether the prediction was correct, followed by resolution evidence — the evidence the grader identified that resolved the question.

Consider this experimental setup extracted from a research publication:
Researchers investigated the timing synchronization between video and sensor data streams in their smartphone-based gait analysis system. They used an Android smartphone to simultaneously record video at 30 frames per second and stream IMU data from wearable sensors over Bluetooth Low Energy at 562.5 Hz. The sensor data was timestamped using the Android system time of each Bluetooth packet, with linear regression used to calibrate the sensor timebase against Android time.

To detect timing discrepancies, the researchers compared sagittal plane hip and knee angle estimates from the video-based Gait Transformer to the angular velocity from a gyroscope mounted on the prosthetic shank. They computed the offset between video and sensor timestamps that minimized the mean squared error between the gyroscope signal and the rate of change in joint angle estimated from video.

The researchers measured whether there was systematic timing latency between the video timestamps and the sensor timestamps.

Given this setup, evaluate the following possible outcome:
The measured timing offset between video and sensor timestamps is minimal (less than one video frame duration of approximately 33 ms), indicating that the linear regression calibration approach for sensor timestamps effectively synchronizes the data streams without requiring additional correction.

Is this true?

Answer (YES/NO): NO